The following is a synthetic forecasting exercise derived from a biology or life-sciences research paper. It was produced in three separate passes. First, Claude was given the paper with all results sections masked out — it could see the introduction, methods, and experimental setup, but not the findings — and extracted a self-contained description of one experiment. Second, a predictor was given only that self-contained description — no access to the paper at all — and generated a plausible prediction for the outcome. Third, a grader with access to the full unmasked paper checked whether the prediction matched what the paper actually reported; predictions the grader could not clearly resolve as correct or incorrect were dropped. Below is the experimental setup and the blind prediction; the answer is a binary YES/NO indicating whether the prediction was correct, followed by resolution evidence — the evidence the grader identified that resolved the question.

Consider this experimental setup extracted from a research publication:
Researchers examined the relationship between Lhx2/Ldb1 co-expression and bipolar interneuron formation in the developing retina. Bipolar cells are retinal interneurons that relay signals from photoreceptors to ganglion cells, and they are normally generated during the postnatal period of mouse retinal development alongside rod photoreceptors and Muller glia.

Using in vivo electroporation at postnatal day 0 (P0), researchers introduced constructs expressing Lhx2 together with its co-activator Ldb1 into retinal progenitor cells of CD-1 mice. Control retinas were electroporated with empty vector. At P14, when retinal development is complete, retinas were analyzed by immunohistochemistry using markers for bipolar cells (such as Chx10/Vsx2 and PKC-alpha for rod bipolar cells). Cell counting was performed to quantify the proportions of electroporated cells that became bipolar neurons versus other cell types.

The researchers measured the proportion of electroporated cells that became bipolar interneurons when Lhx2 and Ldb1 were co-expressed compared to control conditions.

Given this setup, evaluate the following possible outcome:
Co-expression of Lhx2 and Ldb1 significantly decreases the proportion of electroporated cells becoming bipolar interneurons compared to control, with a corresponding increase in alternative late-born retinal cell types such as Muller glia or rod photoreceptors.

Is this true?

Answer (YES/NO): YES